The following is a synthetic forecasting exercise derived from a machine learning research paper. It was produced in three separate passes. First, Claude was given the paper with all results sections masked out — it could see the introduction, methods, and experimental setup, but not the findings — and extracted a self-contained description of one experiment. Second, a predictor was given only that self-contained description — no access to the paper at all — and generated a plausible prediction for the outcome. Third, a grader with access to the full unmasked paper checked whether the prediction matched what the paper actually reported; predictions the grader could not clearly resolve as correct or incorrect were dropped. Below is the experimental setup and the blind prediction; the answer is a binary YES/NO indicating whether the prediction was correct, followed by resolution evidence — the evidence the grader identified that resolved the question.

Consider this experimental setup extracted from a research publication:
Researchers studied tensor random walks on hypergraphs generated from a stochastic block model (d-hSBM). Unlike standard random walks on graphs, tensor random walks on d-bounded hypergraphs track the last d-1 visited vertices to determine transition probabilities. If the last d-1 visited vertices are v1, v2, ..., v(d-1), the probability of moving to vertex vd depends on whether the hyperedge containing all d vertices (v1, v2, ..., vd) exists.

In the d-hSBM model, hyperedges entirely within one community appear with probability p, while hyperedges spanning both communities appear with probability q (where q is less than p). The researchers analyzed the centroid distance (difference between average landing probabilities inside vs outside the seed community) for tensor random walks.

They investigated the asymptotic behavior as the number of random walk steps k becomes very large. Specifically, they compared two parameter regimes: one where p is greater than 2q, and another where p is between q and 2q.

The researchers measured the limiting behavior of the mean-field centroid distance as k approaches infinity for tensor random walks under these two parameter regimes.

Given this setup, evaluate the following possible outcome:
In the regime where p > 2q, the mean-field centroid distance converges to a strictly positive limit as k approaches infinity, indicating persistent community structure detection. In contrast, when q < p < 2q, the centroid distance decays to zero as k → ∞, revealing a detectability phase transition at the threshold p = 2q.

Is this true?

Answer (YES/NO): YES